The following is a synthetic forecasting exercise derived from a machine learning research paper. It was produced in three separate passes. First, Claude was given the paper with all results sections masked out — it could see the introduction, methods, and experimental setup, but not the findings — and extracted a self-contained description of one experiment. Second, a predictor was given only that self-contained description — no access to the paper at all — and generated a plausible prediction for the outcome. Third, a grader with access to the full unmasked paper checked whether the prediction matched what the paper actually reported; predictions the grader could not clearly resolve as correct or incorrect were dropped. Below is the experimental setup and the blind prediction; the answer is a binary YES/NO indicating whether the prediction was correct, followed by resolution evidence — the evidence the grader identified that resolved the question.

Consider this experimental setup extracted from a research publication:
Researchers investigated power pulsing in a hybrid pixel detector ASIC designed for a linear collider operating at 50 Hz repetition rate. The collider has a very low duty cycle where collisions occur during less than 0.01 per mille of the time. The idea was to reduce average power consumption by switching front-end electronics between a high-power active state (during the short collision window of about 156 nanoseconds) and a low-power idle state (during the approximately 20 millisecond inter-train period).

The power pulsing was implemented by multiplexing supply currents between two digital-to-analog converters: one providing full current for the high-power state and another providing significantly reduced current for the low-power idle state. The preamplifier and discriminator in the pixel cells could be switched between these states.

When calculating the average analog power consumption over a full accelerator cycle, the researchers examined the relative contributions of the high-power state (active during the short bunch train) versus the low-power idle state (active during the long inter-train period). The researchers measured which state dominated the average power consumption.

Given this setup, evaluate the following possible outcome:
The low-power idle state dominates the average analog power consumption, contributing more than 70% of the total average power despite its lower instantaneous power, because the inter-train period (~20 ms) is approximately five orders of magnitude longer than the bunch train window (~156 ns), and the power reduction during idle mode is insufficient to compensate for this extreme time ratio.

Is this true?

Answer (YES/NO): YES